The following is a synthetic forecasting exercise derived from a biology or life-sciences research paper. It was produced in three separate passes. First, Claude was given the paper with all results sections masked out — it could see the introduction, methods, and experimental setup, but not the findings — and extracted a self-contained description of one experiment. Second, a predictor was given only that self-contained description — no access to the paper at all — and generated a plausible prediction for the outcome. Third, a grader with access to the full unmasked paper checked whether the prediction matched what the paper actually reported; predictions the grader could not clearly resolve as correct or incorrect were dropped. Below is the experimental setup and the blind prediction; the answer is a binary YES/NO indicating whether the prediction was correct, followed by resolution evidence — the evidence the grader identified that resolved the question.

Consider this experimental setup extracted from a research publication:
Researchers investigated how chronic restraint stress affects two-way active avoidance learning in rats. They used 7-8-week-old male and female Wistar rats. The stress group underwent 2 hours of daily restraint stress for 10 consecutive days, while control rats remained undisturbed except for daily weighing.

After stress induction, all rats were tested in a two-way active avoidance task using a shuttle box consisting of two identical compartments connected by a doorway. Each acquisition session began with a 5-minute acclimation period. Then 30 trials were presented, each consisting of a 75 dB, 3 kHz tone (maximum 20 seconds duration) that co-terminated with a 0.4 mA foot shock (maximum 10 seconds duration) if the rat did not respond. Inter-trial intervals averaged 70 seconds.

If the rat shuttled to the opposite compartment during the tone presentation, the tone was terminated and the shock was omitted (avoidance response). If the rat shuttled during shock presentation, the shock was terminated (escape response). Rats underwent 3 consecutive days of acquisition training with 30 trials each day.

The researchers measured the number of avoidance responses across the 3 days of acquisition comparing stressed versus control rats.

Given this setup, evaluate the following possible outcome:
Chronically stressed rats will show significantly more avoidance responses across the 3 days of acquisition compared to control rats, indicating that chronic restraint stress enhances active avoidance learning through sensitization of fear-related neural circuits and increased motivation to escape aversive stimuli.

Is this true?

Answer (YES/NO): NO